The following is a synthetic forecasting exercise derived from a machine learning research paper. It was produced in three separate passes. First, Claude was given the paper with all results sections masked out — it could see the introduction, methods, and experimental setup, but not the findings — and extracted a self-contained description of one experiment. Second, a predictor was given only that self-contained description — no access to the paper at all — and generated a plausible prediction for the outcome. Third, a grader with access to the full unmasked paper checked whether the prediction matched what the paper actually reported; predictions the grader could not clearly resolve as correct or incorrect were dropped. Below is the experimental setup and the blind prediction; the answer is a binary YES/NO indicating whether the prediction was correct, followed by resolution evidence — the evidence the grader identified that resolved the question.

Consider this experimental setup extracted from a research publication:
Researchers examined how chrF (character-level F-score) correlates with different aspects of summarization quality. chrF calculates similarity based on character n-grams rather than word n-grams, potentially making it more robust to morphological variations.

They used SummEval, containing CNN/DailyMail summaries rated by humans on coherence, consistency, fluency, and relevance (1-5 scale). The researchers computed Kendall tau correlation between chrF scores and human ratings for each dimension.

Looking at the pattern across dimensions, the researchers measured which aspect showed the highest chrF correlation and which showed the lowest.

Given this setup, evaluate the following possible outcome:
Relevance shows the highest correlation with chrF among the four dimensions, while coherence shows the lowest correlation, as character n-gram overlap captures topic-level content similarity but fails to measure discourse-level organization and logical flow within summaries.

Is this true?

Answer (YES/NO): NO